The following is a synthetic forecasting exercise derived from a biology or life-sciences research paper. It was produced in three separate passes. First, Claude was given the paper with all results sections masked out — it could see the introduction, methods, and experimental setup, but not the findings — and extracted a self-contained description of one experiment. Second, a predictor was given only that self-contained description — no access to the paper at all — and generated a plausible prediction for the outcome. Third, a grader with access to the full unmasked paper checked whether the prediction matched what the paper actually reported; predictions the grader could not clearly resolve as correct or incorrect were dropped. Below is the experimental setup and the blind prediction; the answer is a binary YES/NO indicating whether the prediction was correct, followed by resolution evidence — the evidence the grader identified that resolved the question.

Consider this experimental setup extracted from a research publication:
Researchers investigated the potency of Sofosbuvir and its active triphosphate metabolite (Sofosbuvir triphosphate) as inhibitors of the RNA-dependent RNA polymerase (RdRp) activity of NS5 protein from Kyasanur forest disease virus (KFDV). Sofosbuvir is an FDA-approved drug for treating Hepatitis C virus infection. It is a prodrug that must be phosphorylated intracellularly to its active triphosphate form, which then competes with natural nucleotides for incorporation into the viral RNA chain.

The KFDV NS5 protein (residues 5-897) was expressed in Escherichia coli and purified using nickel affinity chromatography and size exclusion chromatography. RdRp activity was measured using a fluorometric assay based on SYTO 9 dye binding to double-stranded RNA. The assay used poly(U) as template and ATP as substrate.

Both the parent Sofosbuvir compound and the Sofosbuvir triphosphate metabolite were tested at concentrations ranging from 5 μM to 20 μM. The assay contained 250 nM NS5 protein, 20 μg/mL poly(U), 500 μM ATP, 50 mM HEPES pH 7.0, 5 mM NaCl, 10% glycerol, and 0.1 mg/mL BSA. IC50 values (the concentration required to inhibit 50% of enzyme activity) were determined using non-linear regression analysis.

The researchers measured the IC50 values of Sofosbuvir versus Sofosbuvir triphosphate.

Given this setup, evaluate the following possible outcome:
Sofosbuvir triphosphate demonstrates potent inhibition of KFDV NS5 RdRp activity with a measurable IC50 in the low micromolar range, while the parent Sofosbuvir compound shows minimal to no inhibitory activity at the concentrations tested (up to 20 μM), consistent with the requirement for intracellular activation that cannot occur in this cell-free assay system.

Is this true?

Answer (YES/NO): NO